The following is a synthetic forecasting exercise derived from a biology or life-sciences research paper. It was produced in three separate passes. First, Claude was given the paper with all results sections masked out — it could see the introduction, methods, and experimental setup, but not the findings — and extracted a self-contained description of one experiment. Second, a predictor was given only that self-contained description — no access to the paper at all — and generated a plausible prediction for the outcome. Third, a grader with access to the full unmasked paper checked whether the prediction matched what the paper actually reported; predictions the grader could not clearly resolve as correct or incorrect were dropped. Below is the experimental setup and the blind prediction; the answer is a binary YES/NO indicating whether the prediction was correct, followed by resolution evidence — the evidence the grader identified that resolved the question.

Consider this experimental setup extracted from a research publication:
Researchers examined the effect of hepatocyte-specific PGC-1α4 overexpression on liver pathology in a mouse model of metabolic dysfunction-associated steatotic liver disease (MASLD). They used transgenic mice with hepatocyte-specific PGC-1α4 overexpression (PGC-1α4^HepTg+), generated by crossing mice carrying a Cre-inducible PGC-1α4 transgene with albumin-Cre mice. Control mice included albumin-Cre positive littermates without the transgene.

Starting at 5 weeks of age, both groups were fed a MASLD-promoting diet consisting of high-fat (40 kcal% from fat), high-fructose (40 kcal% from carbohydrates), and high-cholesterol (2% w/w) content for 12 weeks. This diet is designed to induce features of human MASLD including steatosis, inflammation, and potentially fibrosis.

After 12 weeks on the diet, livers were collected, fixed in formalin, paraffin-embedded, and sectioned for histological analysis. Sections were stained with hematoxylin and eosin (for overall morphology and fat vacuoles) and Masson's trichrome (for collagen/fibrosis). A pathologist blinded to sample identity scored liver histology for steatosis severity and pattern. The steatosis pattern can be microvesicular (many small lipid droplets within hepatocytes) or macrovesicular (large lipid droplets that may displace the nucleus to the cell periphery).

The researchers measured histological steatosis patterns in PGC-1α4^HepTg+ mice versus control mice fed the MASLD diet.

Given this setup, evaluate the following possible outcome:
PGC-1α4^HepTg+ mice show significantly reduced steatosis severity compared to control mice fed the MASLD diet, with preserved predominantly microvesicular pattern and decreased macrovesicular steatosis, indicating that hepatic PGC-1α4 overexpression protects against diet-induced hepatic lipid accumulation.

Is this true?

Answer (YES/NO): NO